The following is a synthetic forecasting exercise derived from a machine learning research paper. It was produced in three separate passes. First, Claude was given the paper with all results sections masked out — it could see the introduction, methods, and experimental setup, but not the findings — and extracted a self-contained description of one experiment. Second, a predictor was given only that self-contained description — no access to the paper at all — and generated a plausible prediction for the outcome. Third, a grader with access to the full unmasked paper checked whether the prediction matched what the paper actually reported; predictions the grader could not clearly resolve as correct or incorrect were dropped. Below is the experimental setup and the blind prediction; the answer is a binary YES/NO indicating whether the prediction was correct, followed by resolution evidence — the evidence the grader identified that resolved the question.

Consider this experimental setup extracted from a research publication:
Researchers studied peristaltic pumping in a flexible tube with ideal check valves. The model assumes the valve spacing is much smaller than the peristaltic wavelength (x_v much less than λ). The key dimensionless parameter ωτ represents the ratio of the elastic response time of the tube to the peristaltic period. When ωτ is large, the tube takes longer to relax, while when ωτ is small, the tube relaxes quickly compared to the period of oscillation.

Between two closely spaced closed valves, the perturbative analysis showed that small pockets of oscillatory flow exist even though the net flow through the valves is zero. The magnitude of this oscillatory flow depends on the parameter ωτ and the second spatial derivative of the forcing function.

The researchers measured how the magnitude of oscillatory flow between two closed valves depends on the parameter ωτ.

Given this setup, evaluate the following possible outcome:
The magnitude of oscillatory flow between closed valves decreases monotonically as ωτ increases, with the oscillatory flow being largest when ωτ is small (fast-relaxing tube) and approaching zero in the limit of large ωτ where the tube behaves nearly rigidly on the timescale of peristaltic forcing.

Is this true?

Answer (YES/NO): NO